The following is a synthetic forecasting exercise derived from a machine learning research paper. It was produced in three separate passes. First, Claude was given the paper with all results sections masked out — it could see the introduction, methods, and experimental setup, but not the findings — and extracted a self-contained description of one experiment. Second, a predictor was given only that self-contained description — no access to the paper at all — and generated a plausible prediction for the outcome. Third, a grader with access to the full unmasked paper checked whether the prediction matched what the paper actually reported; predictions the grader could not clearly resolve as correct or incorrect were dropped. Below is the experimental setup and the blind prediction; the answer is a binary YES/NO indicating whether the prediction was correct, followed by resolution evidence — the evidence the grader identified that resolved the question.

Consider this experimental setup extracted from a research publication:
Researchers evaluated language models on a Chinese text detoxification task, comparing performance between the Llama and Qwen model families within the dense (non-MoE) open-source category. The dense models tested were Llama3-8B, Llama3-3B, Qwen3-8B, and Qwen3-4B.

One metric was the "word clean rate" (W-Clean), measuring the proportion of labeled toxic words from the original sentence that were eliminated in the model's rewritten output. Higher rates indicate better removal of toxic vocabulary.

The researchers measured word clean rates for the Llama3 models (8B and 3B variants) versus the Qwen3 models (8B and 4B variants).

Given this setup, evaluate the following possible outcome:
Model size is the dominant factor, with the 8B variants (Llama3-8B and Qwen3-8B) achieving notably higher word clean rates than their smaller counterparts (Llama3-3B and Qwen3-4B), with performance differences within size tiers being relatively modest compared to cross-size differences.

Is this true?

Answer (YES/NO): NO